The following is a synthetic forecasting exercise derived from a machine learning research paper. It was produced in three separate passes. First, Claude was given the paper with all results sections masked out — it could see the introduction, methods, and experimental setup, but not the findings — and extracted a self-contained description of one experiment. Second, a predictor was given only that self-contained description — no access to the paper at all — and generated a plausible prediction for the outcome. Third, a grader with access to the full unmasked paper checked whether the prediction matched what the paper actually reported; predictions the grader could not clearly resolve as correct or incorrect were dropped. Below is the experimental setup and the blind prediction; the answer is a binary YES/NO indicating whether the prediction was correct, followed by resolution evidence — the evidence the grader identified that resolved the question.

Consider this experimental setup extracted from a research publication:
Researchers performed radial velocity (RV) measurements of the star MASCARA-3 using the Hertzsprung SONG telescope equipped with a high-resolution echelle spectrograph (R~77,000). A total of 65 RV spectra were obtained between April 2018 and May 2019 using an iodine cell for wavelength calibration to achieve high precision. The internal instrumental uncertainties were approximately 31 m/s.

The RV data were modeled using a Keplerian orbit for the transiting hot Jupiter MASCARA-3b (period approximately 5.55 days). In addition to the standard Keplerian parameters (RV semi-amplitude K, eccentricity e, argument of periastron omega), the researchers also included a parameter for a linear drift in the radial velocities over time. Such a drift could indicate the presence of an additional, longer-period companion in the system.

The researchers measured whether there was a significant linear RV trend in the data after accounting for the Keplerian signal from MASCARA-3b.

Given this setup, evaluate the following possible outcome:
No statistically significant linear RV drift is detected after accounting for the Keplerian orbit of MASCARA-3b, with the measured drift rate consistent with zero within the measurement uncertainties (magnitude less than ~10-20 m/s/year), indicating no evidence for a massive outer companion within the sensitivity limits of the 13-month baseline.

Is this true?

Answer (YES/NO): NO